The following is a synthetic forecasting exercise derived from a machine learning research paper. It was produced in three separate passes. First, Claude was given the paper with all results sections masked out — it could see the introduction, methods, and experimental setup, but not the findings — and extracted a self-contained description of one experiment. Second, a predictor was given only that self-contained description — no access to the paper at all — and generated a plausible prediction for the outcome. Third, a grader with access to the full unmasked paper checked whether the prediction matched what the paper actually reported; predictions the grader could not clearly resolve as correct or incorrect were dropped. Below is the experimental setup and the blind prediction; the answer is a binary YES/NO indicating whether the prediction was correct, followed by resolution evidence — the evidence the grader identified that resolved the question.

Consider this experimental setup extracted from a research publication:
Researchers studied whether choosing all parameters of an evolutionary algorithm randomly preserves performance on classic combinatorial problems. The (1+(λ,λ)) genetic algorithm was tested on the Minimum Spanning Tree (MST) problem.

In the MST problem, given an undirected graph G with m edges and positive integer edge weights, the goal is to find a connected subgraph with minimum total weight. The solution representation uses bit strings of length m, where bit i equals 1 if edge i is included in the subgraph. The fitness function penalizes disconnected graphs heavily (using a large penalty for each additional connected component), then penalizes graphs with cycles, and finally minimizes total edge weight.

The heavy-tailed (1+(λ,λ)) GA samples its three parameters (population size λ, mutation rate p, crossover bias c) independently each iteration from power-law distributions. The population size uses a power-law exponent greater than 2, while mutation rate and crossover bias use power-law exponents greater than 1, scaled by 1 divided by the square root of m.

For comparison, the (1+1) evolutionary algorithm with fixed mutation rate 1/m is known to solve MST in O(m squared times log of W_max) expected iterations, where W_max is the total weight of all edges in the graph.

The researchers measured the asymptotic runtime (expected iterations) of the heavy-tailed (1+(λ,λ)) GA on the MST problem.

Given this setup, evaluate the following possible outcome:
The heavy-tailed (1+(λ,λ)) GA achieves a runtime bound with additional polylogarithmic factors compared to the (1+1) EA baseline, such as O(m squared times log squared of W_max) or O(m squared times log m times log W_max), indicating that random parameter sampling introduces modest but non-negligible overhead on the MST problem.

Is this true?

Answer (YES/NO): NO